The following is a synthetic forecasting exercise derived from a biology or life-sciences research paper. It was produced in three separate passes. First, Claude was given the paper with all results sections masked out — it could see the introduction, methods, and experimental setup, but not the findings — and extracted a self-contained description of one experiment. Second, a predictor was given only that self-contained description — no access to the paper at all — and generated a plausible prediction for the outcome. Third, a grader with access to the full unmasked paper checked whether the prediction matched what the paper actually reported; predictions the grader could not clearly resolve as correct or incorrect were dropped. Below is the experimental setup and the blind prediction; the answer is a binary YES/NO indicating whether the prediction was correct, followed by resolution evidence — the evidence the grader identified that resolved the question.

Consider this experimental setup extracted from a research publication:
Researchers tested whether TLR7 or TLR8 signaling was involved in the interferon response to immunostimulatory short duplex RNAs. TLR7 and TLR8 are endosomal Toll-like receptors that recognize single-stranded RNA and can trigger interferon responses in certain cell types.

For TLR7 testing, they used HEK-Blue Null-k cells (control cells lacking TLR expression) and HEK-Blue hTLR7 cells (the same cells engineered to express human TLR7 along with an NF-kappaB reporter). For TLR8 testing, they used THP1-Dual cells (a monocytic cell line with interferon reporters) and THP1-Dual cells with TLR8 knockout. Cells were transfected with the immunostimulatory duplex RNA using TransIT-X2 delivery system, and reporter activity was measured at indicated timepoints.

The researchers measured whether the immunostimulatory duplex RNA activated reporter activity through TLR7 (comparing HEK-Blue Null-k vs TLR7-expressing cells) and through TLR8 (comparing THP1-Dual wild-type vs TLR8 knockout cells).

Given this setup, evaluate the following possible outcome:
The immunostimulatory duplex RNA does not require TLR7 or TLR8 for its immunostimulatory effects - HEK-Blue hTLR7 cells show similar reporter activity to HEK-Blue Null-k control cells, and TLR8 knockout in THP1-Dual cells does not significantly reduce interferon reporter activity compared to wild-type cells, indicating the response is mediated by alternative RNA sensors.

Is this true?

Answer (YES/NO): YES